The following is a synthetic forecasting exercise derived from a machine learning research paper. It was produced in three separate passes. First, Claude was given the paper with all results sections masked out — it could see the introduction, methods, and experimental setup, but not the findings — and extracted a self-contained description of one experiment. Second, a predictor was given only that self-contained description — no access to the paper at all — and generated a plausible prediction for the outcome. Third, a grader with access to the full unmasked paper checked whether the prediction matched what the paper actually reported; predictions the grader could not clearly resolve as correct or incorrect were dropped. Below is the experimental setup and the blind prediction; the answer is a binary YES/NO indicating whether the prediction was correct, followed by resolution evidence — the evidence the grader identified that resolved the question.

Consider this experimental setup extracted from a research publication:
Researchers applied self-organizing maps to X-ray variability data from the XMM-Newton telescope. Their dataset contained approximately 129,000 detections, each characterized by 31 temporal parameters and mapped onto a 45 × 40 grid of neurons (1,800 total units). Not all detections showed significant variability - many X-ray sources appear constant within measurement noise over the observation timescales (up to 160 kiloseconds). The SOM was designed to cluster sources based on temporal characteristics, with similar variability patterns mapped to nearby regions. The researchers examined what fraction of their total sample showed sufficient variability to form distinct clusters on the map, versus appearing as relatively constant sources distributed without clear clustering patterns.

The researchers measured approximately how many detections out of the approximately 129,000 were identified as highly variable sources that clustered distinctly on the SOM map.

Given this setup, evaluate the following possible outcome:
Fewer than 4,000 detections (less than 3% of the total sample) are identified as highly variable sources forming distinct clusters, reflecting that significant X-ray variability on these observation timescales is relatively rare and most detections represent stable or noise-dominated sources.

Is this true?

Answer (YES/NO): YES